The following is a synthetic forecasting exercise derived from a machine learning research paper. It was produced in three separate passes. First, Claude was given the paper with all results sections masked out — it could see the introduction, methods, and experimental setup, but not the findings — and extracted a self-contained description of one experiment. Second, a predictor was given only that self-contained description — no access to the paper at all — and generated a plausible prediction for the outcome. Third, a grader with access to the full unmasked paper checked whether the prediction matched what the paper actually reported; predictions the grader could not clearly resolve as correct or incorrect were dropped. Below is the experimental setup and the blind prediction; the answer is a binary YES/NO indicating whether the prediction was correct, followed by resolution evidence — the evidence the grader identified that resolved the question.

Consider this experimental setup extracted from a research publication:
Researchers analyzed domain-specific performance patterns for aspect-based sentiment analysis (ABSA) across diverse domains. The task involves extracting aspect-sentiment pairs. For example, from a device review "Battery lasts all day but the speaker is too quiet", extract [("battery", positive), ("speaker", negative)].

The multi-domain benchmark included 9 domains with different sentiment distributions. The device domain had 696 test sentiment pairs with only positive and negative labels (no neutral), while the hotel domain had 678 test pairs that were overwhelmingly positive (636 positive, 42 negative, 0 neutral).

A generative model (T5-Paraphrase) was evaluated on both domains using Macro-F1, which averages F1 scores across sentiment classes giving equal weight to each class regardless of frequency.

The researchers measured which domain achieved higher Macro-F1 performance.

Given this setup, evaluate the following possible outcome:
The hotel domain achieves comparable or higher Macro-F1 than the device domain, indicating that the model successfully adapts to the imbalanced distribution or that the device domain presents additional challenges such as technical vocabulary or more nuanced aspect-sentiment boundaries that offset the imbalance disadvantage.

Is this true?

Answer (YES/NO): YES